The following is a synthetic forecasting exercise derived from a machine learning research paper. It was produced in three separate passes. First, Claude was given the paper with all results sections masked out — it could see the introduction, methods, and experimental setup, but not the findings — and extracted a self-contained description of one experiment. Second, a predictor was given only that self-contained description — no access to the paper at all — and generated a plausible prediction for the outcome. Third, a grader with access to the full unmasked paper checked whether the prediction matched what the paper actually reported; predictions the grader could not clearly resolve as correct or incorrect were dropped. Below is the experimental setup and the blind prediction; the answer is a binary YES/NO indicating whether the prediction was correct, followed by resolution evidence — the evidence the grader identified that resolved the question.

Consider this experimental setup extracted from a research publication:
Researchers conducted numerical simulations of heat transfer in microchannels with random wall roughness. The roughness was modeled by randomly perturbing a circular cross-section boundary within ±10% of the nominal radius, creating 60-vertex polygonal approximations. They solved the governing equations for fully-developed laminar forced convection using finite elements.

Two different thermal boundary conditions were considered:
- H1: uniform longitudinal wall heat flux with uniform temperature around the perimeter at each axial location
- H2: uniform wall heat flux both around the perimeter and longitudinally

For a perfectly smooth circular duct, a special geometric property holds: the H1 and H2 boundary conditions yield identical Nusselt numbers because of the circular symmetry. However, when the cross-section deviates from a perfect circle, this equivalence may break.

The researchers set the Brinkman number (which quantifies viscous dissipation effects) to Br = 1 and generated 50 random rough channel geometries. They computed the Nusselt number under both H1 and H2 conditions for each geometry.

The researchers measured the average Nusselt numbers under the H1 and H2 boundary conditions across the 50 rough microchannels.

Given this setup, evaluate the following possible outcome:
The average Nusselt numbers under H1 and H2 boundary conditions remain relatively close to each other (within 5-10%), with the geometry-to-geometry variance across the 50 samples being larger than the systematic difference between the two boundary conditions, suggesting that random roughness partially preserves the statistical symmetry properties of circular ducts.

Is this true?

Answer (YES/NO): YES